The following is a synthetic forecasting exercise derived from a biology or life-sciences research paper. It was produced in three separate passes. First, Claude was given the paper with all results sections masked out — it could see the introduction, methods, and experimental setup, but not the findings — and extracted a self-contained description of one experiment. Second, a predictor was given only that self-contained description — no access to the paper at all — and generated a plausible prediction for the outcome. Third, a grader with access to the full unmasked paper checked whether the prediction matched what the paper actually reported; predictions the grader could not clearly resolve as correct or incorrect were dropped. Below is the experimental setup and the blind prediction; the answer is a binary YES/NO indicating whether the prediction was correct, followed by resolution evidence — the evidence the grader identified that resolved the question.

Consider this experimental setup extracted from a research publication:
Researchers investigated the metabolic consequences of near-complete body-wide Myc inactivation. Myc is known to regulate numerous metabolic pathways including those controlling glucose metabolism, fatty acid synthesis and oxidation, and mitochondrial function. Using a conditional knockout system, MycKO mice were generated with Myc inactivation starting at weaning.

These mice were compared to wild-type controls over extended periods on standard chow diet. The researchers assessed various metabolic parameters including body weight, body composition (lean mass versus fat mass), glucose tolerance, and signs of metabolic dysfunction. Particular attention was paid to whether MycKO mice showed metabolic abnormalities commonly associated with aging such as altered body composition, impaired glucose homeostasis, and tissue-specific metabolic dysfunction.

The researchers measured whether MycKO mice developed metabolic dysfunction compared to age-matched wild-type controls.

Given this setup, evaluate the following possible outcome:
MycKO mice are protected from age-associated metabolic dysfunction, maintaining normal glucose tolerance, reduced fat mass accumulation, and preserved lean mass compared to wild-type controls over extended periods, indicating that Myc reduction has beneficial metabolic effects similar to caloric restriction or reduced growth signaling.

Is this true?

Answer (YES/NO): NO